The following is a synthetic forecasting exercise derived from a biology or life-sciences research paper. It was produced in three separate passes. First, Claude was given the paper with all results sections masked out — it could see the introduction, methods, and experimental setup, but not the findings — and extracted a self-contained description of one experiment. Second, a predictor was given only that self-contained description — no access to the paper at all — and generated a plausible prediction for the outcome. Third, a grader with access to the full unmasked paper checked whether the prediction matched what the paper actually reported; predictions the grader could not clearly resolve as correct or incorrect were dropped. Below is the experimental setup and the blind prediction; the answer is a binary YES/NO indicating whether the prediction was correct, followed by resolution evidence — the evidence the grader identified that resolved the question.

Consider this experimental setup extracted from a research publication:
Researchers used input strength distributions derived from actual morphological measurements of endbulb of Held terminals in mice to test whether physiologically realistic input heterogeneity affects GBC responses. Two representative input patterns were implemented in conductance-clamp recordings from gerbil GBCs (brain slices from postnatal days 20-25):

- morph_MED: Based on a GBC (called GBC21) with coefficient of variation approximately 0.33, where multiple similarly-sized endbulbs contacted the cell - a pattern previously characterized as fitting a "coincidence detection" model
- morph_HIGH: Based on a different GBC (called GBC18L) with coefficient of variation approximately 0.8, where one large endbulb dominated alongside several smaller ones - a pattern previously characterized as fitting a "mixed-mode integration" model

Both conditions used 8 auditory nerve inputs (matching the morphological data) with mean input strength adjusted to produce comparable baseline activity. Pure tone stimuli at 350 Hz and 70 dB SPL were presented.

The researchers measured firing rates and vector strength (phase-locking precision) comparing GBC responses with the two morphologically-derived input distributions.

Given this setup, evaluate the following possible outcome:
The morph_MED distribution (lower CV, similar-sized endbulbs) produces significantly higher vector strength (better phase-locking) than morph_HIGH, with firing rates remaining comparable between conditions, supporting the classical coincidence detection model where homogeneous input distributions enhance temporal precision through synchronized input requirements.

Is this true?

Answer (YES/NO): YES